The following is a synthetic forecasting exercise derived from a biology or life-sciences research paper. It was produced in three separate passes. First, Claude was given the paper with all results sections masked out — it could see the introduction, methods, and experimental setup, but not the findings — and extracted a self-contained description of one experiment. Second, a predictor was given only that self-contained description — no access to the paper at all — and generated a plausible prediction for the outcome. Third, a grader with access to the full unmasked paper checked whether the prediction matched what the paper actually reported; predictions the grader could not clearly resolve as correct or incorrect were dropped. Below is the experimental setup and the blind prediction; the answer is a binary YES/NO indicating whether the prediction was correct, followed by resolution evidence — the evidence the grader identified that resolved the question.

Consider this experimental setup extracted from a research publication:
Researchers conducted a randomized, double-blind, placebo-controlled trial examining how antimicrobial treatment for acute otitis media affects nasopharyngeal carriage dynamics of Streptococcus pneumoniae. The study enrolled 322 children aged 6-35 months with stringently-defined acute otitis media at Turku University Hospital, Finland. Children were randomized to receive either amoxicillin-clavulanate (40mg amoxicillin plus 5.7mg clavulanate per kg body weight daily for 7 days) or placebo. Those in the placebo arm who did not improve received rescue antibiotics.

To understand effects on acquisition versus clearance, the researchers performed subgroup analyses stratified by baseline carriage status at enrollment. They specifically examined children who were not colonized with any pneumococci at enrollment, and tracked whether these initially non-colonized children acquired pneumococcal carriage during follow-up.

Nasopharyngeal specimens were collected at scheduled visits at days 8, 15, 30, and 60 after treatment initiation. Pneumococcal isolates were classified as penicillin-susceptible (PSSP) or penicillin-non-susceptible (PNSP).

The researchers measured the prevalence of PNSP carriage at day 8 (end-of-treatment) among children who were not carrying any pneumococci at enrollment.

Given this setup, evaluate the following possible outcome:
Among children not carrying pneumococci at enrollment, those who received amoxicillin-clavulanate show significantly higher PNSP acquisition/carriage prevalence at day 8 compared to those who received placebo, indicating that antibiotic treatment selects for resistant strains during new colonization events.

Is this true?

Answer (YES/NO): NO